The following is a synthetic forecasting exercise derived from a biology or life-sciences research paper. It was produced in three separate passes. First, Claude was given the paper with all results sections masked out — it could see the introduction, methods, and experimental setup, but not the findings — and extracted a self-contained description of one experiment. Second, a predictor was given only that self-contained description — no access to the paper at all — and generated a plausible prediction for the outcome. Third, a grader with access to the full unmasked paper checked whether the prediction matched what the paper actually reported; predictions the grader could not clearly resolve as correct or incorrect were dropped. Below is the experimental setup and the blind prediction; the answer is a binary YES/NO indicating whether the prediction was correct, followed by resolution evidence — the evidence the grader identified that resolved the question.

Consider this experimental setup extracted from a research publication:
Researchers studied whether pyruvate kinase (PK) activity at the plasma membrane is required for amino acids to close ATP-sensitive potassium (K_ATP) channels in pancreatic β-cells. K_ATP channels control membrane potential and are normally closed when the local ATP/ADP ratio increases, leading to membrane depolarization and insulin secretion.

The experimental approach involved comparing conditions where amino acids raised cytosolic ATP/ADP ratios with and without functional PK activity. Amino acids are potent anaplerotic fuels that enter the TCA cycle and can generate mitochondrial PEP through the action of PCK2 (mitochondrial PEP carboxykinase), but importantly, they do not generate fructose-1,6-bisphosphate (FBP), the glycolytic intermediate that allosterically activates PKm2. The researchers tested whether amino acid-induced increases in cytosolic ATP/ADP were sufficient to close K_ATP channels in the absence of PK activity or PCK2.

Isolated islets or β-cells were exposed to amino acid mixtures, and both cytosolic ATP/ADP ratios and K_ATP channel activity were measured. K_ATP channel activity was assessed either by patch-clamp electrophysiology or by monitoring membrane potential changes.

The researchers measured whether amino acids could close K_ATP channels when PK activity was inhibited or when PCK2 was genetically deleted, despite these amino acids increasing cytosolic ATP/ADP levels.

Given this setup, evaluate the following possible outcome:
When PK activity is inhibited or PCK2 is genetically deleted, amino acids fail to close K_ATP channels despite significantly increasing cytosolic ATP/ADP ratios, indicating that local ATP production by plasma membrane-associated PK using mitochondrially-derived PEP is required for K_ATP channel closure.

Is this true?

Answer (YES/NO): NO